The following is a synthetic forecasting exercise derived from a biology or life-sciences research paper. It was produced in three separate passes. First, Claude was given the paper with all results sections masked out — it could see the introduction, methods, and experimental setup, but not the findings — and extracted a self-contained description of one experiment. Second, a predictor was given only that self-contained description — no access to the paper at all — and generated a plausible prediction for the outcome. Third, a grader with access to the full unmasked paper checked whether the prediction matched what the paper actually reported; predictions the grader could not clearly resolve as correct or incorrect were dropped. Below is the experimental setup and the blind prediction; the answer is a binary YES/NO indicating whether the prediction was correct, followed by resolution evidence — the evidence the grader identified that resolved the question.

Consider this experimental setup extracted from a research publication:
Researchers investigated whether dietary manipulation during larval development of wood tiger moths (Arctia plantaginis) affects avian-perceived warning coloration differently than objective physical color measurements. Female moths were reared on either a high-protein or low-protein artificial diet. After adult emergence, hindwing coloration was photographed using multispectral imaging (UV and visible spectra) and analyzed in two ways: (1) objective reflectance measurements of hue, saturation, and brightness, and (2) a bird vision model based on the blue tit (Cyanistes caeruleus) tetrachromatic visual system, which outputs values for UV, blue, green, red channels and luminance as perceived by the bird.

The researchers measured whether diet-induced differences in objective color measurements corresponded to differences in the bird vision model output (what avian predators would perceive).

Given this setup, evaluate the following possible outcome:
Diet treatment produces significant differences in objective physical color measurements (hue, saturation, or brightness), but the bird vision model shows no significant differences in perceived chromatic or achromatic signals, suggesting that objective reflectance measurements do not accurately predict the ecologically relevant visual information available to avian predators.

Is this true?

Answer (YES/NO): YES